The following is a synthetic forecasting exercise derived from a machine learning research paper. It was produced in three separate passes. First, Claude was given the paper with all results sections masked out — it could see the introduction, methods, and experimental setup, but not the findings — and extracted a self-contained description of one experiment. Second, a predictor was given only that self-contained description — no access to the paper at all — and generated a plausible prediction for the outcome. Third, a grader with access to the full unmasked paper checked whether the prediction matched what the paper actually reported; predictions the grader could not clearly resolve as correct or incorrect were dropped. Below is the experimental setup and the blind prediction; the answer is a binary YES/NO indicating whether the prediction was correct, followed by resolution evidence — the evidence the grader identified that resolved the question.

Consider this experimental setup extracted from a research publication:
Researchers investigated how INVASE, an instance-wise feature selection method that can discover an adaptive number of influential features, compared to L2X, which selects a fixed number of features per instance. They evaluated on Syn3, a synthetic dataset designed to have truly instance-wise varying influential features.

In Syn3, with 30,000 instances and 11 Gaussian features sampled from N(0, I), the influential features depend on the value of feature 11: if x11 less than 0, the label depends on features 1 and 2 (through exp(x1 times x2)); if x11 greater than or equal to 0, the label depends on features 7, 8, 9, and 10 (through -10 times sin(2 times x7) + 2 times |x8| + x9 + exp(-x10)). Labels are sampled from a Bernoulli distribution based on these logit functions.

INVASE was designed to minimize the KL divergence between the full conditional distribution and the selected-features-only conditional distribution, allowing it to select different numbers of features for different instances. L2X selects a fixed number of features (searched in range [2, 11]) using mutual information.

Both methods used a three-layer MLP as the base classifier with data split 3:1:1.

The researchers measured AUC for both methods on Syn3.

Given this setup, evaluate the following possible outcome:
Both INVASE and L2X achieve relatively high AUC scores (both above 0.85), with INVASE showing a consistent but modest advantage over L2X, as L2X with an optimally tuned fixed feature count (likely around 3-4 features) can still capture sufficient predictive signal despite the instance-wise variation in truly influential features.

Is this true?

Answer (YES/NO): NO